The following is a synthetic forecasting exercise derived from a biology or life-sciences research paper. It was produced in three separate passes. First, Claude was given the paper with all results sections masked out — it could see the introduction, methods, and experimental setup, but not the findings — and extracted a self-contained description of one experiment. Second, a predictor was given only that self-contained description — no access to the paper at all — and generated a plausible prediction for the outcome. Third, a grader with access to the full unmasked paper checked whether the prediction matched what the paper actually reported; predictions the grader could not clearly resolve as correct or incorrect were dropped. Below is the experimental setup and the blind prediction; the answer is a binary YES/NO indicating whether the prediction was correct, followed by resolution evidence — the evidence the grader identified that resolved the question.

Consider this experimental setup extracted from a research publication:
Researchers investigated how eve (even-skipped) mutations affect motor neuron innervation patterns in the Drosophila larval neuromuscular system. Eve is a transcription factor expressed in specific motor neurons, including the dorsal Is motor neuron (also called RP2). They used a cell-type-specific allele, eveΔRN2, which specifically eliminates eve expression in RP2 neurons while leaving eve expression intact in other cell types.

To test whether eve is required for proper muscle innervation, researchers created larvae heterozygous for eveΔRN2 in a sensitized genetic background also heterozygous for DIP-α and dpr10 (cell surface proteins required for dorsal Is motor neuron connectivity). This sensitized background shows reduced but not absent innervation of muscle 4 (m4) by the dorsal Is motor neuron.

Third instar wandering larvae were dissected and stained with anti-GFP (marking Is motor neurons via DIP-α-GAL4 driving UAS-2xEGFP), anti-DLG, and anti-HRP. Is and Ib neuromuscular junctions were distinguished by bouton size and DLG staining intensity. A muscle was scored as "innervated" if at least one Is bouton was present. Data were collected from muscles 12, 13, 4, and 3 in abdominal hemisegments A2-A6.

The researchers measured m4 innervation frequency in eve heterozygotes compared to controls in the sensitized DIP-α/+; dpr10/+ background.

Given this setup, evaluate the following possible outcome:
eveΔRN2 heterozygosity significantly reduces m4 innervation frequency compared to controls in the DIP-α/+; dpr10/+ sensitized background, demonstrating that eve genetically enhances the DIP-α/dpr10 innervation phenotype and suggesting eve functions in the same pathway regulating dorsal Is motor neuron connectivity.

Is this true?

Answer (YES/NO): YES